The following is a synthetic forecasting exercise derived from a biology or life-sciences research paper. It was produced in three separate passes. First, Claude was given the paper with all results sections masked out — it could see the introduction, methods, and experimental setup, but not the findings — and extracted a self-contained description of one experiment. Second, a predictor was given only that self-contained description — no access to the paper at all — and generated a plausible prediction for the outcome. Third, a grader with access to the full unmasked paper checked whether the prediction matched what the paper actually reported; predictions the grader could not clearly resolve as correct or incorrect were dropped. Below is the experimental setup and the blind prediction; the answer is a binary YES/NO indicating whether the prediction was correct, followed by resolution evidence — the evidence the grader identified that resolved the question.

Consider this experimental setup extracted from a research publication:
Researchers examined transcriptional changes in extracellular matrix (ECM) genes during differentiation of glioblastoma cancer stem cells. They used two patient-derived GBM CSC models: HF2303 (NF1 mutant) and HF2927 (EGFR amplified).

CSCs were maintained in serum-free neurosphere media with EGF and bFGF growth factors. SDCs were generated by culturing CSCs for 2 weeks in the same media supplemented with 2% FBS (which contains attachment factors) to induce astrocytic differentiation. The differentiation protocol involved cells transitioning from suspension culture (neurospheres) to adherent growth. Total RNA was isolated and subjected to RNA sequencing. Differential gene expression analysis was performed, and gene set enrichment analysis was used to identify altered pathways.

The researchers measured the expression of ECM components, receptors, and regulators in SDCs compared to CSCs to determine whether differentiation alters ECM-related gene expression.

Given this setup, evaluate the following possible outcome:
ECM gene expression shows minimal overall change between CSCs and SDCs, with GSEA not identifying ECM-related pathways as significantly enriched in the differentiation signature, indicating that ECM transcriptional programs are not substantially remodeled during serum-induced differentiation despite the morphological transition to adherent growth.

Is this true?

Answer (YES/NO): NO